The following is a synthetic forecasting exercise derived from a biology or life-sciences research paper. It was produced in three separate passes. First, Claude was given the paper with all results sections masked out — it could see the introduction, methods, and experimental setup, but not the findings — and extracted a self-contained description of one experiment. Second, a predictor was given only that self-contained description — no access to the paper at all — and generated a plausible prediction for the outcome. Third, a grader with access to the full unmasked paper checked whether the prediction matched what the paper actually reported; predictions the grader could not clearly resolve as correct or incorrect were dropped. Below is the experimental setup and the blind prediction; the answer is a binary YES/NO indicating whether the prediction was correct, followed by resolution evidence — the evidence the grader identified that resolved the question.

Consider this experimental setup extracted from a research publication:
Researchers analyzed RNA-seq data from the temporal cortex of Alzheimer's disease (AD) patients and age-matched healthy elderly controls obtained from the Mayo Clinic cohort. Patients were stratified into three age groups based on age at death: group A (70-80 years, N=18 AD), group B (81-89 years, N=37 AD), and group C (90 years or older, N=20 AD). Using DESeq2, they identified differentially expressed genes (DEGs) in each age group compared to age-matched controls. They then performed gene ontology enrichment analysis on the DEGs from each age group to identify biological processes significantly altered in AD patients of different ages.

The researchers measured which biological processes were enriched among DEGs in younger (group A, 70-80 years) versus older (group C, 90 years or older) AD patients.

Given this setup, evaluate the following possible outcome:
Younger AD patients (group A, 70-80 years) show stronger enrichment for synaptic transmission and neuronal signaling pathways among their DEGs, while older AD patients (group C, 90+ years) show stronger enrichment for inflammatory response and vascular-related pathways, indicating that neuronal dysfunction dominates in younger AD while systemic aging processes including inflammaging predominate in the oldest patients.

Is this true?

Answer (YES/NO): NO